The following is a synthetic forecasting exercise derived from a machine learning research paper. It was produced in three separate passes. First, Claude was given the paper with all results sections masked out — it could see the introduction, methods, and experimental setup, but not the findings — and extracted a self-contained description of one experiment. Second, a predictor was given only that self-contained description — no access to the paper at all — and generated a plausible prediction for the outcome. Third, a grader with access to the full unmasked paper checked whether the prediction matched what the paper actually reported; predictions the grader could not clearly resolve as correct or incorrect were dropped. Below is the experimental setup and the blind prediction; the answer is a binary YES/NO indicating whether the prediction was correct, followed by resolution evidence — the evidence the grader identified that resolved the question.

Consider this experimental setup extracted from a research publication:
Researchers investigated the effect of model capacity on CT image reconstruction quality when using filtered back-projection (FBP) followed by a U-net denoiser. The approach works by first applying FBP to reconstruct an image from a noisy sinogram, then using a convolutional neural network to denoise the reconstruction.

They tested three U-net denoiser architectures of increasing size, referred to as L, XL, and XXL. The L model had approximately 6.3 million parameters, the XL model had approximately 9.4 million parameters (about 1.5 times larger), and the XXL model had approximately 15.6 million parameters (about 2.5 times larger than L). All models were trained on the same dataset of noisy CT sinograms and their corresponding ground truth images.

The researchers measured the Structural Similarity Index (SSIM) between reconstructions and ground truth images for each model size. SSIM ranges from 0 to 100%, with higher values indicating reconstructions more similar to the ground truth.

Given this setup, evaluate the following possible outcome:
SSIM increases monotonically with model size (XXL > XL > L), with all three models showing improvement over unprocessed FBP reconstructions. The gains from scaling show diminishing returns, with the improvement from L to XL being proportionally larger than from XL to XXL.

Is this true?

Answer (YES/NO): NO